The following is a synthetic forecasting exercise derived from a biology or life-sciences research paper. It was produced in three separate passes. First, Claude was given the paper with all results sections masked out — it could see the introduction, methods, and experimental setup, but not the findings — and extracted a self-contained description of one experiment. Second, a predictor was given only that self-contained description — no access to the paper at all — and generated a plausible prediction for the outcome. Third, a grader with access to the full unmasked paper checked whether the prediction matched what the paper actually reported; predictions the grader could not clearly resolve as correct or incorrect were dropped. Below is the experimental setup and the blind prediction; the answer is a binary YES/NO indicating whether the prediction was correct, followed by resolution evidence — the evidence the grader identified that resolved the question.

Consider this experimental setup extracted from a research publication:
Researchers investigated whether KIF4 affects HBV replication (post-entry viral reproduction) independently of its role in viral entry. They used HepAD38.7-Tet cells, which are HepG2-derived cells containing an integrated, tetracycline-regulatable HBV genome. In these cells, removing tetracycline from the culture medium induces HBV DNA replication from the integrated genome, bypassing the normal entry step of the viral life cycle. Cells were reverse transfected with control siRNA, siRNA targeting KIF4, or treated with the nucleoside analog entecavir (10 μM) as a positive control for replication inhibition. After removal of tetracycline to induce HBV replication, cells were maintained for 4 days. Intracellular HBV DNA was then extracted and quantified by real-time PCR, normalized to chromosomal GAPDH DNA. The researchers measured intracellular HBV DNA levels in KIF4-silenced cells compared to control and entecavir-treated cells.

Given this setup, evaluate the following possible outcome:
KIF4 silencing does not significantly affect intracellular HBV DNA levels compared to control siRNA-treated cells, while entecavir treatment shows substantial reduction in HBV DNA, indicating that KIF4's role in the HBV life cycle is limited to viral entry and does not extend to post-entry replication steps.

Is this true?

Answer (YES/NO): YES